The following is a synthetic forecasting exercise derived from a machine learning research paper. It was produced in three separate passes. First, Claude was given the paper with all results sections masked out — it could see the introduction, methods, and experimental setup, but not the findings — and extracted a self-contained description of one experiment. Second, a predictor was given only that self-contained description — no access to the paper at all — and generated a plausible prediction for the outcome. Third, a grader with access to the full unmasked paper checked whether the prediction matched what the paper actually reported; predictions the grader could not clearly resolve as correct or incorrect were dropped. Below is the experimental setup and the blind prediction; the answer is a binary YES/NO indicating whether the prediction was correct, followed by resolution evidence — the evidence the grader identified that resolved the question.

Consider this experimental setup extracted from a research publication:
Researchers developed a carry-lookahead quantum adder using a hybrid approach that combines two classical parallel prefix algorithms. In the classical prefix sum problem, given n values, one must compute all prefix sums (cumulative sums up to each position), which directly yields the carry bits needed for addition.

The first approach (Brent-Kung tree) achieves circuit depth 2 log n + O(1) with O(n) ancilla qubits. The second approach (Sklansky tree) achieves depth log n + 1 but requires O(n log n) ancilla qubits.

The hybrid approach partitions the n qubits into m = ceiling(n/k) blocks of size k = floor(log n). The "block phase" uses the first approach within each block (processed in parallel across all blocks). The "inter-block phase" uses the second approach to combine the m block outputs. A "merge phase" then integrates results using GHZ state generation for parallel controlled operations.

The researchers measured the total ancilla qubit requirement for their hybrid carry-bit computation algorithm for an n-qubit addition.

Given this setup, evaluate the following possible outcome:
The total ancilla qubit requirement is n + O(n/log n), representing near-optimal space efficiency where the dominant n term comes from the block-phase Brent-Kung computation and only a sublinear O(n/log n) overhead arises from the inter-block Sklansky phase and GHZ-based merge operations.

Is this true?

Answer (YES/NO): NO